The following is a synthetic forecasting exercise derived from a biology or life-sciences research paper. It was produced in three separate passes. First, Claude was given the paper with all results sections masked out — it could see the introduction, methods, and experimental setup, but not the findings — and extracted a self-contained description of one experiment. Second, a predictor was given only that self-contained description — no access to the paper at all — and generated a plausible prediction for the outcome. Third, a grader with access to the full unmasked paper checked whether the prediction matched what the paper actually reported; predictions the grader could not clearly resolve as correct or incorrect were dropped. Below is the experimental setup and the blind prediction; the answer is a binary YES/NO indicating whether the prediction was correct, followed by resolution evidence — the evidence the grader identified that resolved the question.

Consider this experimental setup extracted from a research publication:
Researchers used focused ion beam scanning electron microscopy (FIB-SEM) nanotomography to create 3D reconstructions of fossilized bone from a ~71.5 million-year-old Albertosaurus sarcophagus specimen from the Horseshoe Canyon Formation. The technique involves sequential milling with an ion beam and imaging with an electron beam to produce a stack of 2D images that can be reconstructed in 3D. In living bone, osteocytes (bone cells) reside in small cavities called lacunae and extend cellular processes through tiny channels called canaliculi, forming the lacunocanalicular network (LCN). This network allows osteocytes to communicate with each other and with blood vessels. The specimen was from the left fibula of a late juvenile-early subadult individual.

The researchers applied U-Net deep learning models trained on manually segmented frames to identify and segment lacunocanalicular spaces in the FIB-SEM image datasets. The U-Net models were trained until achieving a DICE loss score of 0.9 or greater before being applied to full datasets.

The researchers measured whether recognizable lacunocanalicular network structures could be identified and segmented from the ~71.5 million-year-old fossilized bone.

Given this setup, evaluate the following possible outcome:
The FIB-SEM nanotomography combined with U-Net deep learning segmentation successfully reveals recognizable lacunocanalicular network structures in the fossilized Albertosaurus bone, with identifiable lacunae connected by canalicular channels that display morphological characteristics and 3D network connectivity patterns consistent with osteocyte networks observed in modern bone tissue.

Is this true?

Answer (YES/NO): YES